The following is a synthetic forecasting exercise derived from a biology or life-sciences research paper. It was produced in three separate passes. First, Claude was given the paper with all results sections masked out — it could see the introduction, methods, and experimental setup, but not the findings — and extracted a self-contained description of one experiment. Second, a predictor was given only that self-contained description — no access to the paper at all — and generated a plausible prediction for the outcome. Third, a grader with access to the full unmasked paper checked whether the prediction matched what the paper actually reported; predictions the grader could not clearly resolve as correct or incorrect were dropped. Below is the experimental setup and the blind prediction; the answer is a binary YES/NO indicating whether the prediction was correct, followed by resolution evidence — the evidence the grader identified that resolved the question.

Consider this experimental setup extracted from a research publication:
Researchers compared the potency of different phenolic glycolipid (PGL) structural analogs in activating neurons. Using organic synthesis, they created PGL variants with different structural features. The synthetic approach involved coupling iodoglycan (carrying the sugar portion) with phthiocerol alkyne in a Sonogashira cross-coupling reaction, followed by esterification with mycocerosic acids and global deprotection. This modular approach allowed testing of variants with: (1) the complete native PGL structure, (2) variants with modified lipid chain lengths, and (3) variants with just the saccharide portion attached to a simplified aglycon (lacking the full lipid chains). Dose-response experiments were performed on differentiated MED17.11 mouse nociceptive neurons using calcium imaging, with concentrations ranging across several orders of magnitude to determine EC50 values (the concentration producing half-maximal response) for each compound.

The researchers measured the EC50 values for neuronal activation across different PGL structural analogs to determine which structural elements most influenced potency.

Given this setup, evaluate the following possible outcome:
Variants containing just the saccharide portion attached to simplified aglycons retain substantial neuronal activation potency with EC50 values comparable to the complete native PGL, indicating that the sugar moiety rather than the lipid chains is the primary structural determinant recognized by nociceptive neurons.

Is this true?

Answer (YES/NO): YES